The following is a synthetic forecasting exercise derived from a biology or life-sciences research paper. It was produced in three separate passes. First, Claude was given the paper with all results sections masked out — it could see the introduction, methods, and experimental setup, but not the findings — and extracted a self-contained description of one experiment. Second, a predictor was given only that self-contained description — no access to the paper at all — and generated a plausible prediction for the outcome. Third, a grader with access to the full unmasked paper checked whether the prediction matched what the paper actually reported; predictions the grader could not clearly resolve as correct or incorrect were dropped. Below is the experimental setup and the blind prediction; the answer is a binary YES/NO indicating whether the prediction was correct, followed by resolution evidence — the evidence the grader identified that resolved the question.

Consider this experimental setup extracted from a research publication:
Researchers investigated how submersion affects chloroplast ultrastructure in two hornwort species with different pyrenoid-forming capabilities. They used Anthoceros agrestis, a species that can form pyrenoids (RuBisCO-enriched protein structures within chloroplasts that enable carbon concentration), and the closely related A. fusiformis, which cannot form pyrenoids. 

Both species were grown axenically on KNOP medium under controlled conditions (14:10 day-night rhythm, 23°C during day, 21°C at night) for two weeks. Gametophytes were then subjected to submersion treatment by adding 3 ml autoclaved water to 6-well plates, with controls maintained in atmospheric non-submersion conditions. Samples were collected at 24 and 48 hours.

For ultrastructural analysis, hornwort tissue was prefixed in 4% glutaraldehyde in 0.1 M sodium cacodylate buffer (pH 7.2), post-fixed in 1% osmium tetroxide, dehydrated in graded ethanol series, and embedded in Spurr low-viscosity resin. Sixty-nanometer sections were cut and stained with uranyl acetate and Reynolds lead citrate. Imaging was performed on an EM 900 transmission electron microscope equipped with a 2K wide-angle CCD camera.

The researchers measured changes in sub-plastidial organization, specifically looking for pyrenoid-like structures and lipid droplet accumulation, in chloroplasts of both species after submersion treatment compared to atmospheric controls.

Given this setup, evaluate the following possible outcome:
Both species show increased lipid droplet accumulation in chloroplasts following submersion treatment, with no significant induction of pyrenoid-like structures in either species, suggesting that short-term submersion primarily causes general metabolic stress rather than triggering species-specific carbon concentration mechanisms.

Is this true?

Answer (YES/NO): NO